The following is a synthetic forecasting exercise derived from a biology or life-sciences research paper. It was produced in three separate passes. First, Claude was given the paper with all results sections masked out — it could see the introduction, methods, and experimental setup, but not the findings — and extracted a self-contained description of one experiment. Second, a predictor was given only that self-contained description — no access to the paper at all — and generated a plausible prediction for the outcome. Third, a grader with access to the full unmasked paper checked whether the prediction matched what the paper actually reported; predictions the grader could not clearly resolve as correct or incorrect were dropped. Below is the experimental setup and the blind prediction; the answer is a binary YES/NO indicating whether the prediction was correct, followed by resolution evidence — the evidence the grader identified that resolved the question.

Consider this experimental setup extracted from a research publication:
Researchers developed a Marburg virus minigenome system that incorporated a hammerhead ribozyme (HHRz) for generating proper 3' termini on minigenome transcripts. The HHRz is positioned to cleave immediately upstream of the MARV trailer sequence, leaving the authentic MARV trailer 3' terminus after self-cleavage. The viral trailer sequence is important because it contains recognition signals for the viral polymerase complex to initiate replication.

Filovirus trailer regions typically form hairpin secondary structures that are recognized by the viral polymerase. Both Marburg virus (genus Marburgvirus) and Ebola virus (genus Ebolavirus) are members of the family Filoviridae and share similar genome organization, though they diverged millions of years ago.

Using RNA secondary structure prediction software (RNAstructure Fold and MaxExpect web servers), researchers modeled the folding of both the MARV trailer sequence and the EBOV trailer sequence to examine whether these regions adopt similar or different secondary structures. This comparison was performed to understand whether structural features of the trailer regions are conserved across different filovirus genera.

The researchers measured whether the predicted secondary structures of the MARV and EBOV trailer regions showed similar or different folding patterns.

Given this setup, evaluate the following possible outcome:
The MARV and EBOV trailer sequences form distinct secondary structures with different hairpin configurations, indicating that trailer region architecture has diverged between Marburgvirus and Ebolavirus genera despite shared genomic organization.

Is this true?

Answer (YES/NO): YES